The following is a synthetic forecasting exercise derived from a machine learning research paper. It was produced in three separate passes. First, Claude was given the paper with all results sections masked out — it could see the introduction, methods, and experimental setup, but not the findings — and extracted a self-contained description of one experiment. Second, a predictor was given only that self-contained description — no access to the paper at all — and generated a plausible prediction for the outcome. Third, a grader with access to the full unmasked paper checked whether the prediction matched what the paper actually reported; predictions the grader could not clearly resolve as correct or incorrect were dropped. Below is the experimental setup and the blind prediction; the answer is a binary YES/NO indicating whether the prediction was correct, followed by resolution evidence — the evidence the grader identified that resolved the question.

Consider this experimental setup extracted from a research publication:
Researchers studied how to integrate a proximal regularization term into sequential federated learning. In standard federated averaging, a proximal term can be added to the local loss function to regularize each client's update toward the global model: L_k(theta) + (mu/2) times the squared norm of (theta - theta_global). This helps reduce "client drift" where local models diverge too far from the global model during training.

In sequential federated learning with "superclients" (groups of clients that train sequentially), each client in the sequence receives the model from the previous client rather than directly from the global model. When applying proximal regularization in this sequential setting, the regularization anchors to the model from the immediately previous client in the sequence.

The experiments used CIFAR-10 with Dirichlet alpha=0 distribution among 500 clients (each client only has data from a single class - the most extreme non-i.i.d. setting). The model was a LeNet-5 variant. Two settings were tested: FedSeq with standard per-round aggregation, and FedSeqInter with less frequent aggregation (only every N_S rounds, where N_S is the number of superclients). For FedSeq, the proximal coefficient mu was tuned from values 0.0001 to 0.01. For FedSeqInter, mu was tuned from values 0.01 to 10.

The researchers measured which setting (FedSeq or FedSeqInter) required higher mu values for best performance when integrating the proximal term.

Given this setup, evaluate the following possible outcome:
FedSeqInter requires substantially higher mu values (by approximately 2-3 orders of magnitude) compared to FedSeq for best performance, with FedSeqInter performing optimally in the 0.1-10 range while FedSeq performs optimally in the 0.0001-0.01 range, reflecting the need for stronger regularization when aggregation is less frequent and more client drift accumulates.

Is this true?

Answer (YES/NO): YES